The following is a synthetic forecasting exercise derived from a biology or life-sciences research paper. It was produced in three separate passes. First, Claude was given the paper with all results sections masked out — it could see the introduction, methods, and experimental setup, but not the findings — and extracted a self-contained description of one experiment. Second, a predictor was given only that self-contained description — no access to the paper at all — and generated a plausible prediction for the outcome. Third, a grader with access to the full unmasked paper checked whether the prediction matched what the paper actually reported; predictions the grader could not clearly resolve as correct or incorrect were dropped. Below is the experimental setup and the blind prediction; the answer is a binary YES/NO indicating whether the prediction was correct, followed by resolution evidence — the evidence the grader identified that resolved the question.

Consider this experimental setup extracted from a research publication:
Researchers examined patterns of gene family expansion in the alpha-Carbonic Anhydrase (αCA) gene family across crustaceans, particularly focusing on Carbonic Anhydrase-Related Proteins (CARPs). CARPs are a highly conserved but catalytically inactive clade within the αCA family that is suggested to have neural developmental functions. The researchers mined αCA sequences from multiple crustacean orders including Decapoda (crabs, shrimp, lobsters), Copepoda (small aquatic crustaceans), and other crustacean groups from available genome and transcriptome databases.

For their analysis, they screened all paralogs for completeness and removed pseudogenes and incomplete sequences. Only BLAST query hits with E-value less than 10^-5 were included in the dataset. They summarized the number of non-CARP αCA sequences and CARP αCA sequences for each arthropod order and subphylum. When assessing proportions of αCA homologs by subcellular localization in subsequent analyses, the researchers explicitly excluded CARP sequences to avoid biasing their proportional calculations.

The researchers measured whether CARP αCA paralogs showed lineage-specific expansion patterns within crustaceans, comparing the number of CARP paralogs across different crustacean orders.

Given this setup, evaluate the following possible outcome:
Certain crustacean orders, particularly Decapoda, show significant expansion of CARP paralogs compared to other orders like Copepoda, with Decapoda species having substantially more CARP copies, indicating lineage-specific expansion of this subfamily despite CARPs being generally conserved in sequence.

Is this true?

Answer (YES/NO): YES